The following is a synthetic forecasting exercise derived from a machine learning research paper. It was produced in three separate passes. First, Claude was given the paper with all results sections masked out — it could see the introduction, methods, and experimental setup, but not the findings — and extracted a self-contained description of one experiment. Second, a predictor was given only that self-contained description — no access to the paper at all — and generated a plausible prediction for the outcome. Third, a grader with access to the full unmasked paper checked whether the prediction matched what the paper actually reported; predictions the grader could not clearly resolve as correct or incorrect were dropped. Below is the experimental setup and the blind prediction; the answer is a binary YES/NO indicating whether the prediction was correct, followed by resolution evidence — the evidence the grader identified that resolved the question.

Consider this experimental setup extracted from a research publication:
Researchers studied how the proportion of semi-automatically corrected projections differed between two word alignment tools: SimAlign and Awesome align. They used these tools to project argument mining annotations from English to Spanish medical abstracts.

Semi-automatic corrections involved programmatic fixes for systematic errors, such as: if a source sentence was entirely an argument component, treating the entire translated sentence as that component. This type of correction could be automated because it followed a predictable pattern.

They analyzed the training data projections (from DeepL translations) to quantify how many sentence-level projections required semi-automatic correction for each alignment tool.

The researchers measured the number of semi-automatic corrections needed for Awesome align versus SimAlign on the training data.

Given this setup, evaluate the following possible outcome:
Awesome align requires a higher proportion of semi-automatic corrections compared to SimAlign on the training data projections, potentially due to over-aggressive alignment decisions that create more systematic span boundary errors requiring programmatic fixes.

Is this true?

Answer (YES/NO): YES